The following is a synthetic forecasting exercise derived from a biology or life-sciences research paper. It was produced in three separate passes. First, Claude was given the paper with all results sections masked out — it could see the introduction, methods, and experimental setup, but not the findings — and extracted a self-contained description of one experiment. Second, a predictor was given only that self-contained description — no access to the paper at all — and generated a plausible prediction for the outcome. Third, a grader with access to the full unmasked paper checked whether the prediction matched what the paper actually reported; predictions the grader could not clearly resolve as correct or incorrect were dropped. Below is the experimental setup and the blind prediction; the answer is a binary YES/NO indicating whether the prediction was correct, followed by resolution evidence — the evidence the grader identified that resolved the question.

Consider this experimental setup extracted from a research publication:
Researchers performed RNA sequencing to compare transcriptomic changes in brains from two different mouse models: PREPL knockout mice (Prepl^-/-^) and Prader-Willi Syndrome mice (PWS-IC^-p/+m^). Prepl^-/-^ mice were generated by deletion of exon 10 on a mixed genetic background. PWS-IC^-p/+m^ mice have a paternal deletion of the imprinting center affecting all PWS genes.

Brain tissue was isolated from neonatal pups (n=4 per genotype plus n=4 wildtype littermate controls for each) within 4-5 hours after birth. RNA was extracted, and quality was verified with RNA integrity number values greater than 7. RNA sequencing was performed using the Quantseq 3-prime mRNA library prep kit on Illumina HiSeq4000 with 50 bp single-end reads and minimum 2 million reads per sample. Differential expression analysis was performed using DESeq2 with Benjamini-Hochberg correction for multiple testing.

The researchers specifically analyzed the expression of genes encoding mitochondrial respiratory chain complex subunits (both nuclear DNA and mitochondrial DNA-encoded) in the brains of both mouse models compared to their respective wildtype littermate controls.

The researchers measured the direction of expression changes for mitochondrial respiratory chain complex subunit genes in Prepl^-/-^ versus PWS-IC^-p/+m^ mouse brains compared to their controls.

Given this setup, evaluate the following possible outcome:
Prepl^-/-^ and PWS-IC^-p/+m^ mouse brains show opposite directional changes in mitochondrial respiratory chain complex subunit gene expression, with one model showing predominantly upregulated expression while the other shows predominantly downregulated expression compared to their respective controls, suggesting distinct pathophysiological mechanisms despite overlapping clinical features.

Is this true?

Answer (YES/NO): YES